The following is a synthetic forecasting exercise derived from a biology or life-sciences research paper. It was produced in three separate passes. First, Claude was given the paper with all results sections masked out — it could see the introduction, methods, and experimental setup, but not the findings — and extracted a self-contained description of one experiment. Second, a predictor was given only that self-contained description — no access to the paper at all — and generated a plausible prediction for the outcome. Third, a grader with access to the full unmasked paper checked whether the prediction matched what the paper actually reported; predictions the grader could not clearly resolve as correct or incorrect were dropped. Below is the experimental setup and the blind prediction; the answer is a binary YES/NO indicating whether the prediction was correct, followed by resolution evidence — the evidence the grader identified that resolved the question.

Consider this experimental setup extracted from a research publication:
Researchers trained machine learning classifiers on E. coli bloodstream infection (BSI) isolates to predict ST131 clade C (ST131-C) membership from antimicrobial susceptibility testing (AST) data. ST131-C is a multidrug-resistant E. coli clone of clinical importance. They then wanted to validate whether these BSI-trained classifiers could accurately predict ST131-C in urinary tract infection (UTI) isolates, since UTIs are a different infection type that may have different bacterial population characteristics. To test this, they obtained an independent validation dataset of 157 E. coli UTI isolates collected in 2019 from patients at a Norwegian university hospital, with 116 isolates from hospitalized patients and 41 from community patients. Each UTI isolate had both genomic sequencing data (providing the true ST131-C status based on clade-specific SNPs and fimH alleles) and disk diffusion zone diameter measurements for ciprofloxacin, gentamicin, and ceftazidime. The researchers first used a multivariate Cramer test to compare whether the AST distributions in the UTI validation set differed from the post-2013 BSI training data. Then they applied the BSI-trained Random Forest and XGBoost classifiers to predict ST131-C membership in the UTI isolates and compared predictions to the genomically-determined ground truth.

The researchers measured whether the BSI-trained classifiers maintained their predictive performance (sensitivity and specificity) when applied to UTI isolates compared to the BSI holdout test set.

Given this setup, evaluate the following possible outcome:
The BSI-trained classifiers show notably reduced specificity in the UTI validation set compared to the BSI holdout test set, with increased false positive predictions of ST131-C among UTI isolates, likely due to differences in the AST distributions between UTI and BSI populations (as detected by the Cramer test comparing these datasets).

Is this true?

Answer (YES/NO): NO